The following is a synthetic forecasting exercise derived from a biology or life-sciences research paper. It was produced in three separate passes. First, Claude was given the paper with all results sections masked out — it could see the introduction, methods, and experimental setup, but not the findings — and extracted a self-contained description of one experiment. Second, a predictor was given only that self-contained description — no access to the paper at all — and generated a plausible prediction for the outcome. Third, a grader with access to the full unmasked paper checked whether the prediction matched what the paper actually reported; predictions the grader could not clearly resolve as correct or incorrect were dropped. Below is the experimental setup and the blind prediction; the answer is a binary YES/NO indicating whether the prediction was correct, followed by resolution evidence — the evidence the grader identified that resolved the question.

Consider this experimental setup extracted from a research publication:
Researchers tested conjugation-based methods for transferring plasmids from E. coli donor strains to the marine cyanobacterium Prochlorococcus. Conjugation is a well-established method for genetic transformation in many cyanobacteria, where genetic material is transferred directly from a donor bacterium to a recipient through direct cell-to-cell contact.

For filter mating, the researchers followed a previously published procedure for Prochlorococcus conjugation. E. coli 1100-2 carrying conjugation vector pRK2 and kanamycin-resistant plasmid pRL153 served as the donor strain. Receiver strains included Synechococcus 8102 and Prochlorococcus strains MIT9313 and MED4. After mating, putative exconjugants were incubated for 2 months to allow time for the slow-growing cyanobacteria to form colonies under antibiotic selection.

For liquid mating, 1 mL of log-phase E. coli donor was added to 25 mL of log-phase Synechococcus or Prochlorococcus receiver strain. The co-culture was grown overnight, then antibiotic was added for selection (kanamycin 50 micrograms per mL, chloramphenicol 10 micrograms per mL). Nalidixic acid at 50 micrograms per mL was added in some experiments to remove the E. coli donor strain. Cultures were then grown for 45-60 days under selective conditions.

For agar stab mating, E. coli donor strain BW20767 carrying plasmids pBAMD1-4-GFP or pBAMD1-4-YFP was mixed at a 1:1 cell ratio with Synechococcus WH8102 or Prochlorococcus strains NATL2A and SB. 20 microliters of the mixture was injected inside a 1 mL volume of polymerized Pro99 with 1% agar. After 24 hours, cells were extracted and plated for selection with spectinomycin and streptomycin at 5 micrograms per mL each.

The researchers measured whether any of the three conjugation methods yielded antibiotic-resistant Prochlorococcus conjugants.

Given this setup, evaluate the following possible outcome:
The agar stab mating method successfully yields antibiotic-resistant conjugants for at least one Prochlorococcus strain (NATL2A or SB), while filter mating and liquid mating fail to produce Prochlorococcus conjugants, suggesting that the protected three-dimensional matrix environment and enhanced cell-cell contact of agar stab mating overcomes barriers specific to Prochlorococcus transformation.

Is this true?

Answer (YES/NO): NO